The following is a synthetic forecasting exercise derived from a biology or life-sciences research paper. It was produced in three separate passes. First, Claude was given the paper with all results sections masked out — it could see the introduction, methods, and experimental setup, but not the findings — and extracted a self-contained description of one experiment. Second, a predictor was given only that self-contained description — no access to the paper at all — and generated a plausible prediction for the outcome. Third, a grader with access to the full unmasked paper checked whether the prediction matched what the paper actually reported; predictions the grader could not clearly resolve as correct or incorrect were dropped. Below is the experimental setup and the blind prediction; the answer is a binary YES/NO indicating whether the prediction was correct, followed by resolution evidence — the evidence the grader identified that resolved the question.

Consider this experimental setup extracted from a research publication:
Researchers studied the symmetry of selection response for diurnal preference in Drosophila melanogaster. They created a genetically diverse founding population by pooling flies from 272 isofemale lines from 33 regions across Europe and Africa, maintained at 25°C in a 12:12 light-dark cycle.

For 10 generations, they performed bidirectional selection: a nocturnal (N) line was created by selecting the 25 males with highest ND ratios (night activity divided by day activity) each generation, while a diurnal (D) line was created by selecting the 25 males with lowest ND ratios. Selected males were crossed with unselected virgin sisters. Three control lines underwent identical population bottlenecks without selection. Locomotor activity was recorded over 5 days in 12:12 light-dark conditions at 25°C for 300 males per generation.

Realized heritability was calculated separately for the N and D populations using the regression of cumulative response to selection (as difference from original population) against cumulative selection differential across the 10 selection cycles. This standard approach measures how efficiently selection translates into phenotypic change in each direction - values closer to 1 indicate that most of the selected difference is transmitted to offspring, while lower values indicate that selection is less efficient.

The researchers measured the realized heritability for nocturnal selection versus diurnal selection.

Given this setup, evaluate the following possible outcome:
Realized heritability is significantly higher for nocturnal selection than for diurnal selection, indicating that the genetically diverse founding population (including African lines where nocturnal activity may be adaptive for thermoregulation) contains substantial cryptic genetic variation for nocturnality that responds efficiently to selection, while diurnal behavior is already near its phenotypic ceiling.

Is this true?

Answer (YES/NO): NO